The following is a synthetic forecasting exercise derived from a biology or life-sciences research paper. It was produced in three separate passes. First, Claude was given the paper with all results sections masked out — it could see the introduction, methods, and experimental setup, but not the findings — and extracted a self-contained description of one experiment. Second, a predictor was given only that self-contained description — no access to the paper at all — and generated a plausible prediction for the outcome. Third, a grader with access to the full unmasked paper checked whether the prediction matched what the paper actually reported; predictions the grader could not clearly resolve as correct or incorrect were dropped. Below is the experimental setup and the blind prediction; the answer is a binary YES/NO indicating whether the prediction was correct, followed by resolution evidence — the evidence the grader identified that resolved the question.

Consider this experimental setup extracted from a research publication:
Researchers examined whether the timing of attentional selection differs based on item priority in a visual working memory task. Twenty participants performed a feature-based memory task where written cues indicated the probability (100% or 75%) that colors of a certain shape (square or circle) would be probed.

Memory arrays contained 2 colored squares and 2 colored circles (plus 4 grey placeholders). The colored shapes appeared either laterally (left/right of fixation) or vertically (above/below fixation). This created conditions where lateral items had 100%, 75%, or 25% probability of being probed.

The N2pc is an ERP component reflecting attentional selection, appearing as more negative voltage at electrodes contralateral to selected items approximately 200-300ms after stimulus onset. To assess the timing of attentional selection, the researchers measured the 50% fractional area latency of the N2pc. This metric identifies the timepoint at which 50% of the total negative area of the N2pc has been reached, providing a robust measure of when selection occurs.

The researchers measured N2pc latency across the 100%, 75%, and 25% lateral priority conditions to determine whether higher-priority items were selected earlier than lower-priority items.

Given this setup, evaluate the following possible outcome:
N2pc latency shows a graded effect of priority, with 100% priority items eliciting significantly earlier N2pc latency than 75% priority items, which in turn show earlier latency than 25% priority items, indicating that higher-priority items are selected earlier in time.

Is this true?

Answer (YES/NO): NO